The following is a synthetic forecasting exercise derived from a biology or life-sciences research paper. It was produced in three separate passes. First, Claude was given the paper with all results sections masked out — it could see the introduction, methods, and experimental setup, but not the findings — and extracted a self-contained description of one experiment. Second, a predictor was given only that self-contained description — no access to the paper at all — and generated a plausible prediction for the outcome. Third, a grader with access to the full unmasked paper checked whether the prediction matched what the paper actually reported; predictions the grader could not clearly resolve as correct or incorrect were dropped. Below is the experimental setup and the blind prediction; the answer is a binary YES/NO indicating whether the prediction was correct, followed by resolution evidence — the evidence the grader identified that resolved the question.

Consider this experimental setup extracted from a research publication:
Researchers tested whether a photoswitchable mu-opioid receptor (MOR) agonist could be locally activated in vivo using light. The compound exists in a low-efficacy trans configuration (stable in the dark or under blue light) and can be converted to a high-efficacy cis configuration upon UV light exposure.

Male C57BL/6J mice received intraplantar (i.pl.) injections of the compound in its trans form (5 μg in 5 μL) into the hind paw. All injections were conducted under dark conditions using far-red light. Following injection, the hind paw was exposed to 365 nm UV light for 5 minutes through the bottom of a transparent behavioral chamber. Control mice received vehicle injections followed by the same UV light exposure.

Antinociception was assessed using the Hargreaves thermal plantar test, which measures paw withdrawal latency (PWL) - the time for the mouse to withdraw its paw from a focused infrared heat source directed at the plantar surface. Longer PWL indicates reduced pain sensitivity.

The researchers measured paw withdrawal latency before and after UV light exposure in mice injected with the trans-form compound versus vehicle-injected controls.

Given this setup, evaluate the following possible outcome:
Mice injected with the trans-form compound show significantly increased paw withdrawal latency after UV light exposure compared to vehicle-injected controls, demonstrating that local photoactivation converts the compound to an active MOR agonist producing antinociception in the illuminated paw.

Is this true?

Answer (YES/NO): YES